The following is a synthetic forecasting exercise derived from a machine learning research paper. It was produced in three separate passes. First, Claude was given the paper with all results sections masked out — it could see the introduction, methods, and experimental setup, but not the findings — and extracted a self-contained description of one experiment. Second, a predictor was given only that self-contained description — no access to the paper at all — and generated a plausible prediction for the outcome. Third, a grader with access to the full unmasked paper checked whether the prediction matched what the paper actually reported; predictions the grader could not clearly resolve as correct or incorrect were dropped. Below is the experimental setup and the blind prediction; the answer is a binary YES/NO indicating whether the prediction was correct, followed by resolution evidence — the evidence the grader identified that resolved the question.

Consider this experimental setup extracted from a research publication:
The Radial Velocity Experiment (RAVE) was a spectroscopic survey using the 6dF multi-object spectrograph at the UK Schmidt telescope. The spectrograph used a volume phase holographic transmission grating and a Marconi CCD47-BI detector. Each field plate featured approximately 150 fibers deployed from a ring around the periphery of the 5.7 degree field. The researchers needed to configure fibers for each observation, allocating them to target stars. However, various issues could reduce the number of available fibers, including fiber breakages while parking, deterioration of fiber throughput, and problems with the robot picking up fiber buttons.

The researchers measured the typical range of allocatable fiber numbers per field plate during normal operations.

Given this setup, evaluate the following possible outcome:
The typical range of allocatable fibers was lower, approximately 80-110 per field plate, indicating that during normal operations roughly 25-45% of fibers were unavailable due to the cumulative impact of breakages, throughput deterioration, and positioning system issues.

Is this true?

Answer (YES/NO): NO